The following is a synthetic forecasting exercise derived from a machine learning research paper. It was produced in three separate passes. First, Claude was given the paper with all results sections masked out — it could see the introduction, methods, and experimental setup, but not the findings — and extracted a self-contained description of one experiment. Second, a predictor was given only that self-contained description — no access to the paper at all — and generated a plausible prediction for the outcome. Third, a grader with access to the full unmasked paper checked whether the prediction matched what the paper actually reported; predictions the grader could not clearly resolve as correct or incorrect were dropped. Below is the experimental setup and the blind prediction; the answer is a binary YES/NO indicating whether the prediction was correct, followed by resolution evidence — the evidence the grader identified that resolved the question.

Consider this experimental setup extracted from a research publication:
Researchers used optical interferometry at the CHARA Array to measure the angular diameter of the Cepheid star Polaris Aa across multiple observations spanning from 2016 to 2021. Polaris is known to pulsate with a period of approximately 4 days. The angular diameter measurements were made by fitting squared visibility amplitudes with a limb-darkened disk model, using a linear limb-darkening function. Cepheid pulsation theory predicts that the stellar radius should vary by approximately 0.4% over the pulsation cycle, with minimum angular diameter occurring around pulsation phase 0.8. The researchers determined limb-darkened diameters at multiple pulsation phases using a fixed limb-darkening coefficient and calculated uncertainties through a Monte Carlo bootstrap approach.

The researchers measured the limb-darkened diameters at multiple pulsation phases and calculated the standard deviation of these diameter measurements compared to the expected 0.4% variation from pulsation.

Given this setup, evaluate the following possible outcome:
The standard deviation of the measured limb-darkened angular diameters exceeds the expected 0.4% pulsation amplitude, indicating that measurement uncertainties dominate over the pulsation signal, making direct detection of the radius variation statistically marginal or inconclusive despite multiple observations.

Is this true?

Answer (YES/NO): YES